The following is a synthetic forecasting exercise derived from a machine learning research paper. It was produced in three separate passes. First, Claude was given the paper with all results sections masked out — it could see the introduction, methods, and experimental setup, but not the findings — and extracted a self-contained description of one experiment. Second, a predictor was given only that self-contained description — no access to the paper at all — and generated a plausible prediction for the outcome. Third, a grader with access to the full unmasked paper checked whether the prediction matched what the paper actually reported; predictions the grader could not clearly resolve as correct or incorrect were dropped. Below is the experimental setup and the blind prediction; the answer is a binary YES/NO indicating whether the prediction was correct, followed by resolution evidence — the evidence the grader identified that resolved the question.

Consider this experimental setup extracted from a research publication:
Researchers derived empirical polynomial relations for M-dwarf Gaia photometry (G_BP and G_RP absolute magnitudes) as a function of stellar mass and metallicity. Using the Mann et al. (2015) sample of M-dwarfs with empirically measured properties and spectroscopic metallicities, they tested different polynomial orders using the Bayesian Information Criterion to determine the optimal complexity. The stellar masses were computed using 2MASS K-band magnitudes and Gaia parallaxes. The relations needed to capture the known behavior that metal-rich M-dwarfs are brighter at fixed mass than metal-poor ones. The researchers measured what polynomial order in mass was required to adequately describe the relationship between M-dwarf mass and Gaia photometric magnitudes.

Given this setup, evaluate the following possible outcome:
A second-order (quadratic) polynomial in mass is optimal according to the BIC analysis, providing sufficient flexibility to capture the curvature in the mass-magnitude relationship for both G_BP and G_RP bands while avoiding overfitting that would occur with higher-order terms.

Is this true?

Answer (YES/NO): NO